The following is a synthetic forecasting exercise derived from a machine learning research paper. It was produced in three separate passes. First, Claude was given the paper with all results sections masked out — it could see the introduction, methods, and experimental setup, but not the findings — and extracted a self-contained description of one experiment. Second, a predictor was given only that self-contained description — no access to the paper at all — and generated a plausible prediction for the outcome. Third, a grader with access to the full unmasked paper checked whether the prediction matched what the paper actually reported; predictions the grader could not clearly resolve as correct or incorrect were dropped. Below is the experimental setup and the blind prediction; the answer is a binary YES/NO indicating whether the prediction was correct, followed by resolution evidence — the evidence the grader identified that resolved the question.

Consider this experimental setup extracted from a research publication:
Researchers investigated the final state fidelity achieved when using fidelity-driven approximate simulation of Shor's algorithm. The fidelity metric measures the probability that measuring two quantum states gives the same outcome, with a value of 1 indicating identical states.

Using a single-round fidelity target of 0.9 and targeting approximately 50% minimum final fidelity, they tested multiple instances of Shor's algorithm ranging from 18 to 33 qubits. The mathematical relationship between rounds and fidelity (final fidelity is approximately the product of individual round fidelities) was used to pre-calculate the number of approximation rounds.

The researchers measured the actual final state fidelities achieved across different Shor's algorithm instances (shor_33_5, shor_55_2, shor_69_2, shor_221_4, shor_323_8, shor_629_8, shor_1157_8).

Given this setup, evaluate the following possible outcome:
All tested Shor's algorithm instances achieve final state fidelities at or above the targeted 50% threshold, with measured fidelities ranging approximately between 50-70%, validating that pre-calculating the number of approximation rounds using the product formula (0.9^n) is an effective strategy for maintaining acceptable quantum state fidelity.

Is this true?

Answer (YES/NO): YES